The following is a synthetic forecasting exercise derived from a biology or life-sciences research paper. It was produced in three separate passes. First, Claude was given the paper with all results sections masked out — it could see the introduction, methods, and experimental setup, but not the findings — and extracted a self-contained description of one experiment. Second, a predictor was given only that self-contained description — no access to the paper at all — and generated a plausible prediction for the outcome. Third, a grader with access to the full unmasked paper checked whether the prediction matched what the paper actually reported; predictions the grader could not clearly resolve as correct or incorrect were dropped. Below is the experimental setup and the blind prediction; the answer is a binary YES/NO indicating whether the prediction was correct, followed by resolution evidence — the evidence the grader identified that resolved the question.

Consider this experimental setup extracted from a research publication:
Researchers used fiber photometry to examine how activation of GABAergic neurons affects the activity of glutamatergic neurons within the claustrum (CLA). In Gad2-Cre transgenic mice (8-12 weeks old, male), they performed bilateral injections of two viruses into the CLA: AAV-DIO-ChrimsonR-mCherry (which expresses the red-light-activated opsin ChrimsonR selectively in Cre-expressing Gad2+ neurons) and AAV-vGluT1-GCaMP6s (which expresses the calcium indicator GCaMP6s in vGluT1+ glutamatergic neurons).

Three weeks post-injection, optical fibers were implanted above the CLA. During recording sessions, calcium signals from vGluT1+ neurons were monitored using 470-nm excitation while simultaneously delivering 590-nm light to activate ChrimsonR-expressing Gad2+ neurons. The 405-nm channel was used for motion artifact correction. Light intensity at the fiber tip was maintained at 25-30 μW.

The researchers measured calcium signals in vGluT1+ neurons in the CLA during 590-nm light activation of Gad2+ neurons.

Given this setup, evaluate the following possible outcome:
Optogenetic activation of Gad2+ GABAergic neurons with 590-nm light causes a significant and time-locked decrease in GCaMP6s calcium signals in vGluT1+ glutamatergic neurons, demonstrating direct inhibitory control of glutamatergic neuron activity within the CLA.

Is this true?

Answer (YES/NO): YES